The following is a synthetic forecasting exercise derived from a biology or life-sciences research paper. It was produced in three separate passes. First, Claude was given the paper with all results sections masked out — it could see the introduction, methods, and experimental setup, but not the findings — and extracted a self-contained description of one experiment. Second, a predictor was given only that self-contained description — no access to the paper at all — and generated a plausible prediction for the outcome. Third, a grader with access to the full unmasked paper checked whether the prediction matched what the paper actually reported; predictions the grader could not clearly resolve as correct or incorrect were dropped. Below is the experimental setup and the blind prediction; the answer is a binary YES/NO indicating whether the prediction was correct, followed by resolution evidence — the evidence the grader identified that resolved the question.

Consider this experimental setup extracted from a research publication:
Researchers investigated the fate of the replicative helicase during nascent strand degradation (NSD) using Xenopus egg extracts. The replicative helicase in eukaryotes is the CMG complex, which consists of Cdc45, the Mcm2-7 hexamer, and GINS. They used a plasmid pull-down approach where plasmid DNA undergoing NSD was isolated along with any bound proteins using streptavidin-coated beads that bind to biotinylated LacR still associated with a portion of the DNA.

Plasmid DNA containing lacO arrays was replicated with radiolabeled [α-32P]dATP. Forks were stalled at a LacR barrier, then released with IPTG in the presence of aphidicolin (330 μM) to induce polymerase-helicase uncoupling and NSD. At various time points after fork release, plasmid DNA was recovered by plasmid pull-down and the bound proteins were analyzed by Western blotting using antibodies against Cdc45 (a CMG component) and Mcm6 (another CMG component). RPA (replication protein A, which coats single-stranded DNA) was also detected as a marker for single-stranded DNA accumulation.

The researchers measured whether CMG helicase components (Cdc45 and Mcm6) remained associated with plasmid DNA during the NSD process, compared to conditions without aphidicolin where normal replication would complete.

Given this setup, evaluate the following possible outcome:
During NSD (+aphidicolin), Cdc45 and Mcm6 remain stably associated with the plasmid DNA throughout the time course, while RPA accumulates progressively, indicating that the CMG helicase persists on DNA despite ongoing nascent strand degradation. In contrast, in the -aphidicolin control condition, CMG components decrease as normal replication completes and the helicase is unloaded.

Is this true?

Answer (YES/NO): YES